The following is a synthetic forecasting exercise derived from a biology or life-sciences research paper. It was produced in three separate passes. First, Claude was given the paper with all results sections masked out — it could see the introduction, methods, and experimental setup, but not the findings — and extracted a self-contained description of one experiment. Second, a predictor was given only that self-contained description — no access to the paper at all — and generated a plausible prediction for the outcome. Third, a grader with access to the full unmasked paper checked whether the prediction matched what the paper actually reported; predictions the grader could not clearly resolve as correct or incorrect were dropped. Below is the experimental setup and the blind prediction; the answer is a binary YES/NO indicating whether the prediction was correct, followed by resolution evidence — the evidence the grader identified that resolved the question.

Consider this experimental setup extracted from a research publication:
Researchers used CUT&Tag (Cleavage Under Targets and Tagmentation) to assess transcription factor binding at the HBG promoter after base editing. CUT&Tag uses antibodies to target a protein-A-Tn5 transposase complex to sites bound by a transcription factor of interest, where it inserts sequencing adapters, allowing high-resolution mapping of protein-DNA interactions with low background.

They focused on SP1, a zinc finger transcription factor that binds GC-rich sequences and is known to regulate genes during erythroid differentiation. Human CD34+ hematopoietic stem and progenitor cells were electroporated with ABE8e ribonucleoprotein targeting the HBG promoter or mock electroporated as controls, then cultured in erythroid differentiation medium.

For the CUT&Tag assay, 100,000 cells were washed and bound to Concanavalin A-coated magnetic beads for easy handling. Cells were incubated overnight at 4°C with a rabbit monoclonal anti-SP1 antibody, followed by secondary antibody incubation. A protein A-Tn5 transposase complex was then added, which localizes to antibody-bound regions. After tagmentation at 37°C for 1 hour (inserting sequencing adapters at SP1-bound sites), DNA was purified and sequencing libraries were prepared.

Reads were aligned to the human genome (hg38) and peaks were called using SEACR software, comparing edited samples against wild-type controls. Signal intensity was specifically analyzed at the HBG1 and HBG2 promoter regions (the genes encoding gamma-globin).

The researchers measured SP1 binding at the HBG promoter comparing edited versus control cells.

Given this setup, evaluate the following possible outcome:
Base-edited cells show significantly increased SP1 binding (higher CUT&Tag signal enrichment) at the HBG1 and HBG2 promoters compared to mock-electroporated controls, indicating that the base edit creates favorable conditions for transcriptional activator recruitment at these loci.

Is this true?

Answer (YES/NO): YES